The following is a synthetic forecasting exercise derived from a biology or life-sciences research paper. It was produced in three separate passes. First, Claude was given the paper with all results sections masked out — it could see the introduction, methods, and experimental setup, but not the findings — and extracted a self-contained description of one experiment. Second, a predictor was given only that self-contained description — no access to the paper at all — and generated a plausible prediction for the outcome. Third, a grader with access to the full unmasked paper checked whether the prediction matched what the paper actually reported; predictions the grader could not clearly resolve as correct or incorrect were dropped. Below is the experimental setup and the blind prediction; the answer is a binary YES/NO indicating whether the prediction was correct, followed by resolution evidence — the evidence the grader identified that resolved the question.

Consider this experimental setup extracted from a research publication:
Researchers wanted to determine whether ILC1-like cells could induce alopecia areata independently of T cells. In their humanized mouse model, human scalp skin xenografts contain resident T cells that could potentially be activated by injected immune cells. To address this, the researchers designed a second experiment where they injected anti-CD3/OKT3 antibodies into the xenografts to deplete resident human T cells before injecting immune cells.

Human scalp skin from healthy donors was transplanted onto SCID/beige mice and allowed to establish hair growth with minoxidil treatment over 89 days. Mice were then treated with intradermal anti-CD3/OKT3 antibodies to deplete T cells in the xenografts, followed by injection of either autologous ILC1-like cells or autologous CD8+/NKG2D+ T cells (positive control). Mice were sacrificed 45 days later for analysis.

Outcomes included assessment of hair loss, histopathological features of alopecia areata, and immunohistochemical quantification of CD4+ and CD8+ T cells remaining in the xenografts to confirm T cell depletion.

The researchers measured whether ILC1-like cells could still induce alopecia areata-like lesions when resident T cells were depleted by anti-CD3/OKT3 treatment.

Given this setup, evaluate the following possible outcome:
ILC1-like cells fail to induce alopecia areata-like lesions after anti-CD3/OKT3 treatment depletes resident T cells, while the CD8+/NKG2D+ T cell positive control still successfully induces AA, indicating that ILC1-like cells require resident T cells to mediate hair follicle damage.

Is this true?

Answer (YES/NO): NO